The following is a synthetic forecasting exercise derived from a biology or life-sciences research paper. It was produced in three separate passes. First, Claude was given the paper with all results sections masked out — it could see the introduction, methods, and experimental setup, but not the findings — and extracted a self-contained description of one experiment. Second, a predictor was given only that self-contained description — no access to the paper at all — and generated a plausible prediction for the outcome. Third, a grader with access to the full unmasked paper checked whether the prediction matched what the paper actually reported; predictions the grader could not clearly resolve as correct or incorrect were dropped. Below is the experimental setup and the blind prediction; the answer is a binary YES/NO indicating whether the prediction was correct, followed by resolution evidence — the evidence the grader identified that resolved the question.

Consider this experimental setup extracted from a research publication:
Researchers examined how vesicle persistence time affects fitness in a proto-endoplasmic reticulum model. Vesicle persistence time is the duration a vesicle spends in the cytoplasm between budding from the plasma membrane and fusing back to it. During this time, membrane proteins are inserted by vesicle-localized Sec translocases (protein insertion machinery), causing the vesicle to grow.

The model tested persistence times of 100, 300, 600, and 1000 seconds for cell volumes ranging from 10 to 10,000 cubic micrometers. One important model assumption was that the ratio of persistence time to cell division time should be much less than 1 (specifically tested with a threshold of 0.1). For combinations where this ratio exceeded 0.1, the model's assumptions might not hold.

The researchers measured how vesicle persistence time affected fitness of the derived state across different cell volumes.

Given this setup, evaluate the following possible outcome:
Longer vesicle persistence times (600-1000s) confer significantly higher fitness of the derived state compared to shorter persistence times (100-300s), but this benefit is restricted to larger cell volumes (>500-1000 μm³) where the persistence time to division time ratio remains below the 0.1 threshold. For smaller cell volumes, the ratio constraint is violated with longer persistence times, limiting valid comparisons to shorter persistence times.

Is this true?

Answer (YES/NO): NO